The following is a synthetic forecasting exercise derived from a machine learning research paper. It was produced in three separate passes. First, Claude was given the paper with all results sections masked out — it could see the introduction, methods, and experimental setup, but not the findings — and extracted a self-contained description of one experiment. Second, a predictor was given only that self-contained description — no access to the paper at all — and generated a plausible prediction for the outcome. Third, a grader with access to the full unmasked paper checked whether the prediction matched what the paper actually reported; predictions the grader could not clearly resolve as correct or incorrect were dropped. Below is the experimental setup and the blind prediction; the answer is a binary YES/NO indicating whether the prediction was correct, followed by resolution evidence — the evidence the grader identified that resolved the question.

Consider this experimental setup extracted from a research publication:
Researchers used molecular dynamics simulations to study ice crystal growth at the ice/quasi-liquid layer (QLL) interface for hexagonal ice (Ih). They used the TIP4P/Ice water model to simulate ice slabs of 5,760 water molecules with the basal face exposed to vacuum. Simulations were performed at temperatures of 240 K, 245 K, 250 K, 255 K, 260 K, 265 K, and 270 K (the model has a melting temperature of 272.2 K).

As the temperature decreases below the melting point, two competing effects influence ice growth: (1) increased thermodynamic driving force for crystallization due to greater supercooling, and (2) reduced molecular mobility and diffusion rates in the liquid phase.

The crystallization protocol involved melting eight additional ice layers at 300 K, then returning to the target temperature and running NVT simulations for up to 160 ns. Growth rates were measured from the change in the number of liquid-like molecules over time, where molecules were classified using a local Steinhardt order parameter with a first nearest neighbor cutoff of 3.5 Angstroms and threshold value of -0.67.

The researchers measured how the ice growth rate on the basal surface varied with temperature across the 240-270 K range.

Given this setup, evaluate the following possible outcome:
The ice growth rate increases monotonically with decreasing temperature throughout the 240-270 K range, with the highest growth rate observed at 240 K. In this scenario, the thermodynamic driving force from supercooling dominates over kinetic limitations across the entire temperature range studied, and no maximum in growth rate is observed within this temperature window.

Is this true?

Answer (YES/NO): NO